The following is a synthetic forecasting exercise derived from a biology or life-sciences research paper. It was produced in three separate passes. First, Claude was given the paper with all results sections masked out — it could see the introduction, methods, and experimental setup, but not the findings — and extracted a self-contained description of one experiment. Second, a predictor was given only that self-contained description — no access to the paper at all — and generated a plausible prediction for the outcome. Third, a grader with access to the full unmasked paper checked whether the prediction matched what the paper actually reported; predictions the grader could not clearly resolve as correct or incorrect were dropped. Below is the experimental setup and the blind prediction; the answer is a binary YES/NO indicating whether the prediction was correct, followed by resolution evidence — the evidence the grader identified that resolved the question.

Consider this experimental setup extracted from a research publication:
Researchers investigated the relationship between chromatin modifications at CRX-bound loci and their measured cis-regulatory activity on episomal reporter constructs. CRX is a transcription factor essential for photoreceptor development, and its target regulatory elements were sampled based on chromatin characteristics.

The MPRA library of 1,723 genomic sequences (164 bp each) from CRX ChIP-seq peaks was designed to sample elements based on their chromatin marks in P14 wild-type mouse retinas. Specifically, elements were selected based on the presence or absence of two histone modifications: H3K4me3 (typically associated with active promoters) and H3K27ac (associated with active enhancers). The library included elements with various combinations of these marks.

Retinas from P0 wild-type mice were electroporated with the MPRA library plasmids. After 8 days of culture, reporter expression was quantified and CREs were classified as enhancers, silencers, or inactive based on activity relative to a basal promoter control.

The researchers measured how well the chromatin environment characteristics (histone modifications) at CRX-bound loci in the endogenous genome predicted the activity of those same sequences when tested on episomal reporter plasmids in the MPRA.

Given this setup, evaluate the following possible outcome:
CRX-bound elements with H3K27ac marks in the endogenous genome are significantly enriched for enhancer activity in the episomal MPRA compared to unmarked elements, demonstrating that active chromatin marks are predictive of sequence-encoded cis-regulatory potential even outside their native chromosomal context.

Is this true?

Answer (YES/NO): YES